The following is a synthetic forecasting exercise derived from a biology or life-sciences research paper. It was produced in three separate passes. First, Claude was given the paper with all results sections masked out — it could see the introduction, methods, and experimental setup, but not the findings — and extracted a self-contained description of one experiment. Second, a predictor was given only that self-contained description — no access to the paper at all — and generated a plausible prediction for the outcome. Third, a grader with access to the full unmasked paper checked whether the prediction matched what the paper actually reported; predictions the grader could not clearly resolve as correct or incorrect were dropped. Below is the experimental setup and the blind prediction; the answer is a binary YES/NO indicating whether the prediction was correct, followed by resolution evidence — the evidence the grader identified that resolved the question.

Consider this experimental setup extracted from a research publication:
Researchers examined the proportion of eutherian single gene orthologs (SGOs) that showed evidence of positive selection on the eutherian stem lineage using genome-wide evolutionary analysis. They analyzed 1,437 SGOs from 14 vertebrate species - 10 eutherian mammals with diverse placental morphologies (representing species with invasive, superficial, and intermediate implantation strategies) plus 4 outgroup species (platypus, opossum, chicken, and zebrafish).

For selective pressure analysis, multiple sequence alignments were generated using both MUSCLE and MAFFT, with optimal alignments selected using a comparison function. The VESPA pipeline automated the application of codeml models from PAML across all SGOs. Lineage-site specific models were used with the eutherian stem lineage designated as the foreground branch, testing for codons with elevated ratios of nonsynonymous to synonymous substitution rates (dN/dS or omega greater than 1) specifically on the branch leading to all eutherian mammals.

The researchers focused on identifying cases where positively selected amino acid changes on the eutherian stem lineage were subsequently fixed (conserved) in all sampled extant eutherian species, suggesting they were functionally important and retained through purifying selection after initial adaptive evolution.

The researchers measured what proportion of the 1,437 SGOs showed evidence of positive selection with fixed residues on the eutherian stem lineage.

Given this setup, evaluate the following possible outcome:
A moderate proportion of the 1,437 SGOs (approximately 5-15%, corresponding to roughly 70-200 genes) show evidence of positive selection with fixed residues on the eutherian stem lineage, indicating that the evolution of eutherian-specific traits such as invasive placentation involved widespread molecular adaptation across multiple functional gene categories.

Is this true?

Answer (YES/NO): YES